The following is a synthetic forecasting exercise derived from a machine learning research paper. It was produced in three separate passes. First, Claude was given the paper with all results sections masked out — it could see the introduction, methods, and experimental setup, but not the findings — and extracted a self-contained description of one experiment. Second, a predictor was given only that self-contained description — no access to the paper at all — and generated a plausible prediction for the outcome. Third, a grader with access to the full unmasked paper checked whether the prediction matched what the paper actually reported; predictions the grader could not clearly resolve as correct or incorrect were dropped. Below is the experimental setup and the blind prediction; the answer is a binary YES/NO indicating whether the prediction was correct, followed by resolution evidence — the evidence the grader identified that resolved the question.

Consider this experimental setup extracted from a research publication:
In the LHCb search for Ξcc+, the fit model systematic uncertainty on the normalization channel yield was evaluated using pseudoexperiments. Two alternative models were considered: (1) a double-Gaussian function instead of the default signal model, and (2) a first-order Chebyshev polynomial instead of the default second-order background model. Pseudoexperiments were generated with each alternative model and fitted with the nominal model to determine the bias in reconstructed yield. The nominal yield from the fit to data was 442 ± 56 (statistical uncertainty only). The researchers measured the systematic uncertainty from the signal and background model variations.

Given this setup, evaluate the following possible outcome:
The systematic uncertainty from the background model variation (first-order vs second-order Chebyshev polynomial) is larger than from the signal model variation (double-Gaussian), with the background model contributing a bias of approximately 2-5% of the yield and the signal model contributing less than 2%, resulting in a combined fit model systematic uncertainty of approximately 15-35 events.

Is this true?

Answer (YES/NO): NO